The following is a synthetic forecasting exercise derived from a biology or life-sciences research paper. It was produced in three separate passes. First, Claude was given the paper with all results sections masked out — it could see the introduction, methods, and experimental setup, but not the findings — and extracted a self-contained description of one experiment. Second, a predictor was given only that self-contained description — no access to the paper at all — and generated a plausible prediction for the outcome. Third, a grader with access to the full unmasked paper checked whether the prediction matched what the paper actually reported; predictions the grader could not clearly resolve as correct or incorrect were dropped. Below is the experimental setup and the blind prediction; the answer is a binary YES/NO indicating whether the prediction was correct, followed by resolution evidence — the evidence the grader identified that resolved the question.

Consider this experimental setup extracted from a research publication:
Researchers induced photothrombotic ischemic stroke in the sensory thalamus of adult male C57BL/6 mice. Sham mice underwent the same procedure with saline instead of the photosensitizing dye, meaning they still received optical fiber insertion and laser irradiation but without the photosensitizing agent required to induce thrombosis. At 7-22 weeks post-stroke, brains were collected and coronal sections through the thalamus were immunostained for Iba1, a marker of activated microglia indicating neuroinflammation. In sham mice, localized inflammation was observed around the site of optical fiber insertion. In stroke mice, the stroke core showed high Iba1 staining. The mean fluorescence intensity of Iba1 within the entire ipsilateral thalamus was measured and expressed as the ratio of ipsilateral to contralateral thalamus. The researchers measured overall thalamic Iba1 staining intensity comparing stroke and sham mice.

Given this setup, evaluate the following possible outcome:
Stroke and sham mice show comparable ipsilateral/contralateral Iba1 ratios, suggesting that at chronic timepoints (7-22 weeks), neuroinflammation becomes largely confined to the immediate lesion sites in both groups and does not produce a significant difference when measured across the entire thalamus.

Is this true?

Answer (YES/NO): NO